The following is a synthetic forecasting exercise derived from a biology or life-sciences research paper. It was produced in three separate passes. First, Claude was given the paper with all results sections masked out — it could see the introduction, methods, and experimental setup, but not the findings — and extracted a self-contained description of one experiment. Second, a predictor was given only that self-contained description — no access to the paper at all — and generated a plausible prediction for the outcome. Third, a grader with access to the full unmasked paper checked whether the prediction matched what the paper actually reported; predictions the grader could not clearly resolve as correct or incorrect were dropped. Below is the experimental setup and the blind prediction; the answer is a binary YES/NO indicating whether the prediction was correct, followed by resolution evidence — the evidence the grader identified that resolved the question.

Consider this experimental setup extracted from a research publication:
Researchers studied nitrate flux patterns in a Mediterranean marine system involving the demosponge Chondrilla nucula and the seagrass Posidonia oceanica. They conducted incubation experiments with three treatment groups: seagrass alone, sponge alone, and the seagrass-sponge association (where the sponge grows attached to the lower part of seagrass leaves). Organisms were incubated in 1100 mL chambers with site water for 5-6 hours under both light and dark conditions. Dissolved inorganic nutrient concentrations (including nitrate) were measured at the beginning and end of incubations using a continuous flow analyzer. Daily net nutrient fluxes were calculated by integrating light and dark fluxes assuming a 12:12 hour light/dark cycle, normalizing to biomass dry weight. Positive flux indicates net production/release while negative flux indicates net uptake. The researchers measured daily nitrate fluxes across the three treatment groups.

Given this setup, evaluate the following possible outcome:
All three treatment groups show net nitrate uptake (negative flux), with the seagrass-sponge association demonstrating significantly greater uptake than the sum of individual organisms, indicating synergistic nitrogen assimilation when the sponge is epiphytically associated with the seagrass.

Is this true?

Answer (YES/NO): NO